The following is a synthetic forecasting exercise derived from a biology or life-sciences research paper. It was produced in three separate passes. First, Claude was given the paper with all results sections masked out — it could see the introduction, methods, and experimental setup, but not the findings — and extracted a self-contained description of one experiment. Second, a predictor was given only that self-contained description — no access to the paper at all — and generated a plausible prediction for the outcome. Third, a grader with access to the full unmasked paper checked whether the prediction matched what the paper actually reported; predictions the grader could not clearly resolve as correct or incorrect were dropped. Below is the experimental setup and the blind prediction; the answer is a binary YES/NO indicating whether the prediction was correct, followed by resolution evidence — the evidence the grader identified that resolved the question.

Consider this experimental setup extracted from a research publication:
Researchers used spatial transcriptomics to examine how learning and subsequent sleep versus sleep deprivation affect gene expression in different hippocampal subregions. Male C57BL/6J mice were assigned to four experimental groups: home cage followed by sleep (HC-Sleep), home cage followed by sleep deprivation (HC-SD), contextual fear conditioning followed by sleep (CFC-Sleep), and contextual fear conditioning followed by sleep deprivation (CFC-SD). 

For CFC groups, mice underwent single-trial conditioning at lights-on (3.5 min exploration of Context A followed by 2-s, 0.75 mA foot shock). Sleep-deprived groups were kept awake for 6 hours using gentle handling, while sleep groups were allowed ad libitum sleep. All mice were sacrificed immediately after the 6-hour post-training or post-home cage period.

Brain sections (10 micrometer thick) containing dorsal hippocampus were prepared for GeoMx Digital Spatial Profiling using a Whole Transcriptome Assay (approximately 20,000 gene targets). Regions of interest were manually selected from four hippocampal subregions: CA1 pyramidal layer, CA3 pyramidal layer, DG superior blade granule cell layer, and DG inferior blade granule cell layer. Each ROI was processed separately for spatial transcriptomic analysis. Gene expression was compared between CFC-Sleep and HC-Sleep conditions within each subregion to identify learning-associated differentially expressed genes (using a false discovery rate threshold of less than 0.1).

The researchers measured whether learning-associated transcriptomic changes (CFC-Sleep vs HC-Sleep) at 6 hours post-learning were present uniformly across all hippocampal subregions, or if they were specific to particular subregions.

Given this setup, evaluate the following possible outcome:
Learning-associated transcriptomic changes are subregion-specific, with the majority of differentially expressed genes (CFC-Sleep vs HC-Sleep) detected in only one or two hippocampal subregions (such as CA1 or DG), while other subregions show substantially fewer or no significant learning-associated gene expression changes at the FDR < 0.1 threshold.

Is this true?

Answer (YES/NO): YES